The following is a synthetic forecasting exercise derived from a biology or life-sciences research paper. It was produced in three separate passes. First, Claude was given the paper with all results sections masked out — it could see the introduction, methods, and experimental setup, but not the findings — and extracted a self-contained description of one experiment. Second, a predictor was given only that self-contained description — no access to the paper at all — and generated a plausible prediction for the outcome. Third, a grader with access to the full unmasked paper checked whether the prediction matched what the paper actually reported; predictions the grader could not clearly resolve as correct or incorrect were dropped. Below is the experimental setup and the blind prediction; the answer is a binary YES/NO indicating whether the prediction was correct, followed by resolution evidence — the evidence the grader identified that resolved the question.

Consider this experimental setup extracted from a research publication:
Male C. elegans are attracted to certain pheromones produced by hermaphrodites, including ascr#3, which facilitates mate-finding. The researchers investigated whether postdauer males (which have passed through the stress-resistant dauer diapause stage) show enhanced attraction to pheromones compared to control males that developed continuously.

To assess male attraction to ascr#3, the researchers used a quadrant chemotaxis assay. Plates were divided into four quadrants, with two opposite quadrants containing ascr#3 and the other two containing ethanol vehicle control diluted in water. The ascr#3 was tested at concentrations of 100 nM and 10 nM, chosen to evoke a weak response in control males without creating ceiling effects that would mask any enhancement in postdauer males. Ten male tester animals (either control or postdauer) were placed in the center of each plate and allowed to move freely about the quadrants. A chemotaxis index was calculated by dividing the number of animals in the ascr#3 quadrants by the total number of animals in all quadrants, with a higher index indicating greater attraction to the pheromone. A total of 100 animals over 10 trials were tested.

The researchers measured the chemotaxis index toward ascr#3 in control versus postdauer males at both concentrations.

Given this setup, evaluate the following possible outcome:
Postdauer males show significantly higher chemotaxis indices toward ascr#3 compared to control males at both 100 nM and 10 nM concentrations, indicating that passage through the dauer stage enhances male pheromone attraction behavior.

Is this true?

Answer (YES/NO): NO